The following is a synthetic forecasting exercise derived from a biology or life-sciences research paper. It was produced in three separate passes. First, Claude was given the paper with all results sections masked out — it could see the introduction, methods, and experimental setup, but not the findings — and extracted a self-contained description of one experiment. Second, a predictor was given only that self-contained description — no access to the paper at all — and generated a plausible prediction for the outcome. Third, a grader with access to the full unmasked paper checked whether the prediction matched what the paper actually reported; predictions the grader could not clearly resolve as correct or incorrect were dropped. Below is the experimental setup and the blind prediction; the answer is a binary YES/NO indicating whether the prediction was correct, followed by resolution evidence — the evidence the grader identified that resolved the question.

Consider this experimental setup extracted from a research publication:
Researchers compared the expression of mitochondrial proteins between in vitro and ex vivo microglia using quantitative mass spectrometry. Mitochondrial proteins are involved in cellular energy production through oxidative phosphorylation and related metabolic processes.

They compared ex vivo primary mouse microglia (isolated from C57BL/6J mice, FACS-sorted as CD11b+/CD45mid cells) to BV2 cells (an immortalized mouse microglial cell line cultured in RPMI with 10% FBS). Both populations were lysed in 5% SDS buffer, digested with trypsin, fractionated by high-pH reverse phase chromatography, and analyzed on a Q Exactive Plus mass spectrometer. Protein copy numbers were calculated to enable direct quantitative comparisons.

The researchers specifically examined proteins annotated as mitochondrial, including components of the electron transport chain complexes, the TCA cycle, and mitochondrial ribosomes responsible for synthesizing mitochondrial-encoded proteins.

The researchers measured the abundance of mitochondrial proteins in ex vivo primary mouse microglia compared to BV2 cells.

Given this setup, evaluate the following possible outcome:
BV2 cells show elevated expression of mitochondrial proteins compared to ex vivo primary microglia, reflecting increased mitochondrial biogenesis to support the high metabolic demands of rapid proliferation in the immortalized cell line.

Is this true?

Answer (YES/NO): YES